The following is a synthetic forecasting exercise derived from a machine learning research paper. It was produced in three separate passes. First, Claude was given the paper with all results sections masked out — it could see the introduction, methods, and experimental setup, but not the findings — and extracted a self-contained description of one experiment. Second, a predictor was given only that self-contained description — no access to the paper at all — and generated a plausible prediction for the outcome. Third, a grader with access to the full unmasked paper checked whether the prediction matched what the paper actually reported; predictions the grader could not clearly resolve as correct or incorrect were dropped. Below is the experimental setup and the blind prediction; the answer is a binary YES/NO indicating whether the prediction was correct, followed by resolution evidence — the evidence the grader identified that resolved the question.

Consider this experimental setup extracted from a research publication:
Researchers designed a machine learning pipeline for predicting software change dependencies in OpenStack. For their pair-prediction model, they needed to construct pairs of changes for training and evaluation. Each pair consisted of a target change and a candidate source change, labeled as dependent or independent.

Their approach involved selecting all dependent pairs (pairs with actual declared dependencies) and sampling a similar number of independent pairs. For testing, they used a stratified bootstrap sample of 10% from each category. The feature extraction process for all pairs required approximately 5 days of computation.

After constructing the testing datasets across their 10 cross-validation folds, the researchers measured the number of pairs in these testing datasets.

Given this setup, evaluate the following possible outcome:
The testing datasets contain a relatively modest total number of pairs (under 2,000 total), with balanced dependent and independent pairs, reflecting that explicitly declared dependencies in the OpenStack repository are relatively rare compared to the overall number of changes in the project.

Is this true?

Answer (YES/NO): NO